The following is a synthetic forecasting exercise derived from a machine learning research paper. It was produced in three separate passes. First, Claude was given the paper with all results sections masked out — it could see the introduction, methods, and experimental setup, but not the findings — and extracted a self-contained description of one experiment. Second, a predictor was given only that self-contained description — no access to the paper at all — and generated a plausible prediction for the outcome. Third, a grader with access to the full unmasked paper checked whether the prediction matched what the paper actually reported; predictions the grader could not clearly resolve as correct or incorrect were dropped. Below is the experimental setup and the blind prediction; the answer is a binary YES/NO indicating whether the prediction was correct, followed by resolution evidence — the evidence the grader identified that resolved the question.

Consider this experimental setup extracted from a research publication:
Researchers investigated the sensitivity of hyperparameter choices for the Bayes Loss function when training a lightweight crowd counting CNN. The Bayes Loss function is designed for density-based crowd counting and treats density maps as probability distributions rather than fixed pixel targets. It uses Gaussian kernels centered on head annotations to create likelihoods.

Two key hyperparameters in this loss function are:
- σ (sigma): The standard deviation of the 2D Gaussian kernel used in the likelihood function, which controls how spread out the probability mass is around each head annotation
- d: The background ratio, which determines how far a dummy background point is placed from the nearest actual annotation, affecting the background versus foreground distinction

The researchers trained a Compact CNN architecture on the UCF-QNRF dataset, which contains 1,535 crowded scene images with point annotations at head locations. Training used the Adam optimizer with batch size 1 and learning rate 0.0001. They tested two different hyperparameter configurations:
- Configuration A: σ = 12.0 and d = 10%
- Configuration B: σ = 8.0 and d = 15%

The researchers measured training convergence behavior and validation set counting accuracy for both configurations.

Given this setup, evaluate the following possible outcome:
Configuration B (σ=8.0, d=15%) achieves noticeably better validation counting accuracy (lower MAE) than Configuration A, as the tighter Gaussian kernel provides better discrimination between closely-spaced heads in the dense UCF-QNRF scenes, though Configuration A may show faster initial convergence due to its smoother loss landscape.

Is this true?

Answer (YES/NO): NO